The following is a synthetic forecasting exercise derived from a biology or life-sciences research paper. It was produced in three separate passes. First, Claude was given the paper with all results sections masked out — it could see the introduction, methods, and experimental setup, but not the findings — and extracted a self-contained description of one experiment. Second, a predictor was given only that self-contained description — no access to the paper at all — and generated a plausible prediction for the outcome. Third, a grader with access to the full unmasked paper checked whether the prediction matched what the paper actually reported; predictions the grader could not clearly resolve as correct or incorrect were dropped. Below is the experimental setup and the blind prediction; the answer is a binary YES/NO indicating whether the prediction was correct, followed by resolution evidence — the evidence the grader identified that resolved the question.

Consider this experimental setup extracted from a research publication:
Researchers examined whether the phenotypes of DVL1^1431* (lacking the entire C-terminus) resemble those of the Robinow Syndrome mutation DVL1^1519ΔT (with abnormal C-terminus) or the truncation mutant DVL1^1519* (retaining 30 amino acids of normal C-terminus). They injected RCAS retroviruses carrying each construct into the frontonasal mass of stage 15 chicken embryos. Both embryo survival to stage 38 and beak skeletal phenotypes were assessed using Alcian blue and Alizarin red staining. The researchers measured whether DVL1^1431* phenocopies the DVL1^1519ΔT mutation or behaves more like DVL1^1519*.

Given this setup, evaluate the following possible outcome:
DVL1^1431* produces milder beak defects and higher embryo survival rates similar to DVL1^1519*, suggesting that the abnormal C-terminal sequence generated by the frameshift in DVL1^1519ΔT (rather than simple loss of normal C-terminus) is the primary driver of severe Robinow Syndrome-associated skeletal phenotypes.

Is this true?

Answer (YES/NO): NO